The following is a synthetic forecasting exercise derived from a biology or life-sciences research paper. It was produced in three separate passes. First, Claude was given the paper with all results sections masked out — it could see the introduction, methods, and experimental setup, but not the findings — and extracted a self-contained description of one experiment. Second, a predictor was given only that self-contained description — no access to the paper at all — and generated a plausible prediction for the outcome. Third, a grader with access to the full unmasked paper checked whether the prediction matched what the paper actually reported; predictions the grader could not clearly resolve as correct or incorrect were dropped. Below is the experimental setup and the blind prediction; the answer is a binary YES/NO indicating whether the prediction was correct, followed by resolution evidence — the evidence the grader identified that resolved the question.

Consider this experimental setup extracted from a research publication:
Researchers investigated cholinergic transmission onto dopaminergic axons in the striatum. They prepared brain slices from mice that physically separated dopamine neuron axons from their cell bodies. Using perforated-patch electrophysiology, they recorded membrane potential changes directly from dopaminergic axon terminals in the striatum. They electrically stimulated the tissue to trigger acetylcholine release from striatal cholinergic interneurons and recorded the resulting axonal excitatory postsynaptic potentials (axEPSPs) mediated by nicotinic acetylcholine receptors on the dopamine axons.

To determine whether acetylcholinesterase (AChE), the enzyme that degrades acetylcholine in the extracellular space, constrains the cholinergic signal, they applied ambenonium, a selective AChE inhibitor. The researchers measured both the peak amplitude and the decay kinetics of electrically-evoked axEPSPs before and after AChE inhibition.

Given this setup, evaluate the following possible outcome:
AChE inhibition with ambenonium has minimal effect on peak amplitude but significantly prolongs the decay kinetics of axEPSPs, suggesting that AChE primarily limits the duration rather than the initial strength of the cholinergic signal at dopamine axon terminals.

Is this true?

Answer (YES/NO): NO